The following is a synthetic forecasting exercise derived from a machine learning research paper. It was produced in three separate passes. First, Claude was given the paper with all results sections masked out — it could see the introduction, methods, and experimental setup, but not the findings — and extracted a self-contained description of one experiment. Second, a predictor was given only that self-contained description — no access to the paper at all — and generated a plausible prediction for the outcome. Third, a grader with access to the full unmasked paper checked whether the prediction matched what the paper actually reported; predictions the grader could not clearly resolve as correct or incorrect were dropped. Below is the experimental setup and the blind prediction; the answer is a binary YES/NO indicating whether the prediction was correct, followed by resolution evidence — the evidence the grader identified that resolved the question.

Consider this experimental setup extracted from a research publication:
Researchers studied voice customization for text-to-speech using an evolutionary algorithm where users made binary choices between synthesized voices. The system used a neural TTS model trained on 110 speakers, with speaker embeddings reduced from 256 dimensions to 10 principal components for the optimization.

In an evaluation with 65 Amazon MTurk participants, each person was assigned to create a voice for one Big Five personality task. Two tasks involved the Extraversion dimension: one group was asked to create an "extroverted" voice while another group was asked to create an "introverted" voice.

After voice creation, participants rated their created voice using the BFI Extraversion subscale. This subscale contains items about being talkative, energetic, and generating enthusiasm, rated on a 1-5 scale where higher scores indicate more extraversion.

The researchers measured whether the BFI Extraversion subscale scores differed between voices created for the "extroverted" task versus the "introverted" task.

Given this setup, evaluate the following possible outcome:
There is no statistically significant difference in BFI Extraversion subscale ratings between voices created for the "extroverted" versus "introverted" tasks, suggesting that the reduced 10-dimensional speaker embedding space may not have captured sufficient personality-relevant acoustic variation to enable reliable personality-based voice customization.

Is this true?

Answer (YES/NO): NO